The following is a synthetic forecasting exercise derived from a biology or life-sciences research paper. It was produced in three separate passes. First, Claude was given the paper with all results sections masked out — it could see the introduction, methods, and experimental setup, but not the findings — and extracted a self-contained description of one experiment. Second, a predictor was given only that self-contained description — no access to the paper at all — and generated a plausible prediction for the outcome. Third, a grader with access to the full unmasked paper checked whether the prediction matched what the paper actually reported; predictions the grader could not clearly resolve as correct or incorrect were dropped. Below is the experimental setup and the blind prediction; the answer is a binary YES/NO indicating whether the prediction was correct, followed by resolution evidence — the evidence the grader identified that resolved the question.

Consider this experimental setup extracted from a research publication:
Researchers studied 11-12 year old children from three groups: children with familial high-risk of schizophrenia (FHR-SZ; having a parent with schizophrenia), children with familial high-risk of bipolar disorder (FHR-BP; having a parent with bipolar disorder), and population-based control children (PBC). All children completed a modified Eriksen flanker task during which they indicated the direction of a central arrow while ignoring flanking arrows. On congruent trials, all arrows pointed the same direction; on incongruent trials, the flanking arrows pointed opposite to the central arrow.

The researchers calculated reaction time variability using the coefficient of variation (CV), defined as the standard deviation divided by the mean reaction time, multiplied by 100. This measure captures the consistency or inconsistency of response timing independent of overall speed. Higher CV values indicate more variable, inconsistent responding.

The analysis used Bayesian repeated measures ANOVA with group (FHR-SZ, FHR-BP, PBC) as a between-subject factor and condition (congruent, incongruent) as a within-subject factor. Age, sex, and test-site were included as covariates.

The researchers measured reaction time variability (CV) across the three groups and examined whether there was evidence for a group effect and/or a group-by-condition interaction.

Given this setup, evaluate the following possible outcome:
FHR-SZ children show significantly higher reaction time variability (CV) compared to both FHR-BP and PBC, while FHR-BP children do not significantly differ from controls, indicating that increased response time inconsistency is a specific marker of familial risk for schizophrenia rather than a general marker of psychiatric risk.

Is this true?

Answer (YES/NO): NO